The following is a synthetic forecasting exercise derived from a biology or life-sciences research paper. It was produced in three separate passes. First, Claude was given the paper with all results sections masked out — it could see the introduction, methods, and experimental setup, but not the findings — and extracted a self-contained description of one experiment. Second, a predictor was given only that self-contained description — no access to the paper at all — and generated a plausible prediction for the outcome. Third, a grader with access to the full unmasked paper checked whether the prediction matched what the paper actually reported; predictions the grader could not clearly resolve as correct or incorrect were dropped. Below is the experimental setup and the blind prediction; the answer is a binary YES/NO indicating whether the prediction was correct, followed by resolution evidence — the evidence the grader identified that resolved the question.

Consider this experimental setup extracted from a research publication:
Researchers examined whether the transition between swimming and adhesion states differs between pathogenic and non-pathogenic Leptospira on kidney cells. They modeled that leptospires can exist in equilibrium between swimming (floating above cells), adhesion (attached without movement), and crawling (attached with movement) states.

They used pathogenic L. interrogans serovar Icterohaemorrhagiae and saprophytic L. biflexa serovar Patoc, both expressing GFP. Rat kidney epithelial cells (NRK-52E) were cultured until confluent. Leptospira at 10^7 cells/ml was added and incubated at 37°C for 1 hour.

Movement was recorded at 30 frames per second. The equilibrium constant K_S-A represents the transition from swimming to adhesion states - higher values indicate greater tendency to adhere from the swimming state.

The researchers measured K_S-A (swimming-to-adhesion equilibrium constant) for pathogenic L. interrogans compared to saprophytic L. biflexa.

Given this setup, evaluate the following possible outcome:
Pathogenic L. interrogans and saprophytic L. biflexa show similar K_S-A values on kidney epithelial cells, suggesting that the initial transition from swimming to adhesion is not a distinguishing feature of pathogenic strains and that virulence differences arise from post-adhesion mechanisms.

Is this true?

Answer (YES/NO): YES